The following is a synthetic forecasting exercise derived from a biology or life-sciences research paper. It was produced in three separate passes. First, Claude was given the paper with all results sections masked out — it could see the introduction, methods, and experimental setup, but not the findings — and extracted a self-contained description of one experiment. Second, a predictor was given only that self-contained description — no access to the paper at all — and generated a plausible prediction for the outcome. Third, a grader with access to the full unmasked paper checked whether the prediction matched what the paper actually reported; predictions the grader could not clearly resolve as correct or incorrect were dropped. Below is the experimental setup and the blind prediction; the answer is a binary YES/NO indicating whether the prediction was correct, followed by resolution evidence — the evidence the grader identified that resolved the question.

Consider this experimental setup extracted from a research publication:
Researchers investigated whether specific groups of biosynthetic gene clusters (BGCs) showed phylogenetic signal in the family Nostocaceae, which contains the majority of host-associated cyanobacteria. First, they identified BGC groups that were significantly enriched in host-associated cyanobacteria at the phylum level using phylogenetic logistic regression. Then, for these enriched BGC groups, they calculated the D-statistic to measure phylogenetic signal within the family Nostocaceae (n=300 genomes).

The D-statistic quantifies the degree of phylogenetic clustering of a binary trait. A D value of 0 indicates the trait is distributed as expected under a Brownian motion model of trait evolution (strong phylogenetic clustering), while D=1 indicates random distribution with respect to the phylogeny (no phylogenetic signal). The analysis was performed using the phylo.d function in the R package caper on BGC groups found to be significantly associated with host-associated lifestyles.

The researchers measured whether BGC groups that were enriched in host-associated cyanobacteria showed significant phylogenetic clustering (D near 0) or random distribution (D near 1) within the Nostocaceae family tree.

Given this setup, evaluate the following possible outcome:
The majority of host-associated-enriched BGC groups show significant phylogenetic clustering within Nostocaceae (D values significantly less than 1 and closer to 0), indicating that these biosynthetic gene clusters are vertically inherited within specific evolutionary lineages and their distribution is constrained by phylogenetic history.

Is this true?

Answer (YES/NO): YES